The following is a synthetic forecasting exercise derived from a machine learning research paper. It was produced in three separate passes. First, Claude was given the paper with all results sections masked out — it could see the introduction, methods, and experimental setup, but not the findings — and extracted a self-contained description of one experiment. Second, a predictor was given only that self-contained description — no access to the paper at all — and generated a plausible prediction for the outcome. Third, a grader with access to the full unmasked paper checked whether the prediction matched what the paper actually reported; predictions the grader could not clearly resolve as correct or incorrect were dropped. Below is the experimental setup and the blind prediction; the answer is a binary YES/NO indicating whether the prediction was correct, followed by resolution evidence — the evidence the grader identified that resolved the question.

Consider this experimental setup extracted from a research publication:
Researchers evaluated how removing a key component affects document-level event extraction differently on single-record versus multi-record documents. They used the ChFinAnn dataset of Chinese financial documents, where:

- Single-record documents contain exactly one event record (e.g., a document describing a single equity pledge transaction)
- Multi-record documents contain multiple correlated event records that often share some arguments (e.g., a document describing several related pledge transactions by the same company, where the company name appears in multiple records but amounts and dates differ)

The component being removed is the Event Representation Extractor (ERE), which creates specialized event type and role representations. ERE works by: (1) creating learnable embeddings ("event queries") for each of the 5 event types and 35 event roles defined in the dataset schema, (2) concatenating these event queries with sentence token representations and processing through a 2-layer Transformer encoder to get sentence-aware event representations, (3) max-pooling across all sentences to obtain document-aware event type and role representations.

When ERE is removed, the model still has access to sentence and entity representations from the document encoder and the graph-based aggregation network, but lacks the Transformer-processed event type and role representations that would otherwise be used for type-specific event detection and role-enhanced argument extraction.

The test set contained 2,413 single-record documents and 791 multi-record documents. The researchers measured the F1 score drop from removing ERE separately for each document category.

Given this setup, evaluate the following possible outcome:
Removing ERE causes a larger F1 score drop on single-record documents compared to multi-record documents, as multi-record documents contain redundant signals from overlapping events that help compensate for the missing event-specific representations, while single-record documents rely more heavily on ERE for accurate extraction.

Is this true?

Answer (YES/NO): NO